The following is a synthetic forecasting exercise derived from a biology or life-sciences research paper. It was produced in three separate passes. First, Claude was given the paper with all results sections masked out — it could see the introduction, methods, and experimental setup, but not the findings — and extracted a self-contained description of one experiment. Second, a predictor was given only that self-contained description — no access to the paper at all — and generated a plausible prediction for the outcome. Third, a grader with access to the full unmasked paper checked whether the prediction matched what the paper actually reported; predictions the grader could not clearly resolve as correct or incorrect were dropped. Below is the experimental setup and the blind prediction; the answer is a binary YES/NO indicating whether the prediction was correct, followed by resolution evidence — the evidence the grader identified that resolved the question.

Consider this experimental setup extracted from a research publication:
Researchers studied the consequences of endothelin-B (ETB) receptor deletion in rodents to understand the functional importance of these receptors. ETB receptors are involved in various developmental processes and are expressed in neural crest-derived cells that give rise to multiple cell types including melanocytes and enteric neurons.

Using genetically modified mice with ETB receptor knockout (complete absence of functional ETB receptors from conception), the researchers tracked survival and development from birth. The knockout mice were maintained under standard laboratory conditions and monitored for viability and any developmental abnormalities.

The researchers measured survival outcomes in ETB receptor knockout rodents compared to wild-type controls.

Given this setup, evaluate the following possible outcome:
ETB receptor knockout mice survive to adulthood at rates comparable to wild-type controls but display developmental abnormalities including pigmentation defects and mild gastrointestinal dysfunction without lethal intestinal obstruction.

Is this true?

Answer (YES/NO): NO